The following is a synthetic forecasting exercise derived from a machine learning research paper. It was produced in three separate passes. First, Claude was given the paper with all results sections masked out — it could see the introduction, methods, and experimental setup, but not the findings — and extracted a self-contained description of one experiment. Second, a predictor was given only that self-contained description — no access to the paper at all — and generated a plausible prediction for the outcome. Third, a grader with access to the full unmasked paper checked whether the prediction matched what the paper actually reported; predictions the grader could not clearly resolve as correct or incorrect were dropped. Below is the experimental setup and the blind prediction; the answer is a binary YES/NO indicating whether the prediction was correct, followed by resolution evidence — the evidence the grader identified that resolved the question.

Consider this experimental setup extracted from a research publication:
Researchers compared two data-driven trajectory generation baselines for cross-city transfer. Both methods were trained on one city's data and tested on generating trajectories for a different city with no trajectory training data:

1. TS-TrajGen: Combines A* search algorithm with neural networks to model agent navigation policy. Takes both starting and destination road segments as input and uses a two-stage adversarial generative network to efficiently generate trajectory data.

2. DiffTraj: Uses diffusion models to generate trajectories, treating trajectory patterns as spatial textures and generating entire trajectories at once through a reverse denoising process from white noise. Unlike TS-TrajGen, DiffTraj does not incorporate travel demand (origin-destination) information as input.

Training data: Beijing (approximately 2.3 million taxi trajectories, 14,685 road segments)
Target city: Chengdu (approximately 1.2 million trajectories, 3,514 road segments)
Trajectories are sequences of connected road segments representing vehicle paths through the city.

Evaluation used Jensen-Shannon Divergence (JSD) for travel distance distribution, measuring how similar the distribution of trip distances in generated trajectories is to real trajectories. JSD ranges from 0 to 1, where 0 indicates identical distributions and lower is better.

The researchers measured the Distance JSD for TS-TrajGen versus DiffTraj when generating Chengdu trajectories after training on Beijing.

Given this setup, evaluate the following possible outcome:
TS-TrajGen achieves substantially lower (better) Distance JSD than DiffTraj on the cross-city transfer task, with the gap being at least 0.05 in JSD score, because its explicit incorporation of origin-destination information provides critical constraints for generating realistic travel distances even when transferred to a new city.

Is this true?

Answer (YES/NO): NO